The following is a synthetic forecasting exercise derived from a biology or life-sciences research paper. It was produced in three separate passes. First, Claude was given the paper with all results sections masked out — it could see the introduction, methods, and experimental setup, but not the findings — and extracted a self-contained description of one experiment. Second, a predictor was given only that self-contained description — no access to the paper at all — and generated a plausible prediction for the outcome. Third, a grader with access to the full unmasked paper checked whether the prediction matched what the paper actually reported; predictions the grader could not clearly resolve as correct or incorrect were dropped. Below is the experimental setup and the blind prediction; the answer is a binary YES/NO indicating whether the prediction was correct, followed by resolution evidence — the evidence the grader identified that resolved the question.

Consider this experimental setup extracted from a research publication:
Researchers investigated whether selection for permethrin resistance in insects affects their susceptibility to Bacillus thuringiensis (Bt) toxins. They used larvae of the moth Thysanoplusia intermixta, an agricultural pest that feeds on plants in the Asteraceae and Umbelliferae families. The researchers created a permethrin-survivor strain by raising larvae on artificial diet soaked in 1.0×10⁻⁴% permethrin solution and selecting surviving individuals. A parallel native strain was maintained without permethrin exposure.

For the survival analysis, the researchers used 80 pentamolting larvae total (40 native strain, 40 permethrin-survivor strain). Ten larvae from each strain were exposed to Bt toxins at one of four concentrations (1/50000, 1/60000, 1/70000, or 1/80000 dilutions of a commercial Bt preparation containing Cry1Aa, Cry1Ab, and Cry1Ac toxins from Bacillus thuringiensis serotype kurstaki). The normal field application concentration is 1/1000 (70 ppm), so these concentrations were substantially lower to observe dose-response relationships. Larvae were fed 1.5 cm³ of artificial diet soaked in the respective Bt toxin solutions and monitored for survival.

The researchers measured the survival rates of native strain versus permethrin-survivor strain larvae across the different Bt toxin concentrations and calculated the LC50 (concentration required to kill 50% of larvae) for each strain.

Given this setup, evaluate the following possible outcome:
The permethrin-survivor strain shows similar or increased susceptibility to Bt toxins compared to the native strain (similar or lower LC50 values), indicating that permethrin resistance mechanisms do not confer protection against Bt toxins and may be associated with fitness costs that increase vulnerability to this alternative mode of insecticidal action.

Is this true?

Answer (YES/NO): YES